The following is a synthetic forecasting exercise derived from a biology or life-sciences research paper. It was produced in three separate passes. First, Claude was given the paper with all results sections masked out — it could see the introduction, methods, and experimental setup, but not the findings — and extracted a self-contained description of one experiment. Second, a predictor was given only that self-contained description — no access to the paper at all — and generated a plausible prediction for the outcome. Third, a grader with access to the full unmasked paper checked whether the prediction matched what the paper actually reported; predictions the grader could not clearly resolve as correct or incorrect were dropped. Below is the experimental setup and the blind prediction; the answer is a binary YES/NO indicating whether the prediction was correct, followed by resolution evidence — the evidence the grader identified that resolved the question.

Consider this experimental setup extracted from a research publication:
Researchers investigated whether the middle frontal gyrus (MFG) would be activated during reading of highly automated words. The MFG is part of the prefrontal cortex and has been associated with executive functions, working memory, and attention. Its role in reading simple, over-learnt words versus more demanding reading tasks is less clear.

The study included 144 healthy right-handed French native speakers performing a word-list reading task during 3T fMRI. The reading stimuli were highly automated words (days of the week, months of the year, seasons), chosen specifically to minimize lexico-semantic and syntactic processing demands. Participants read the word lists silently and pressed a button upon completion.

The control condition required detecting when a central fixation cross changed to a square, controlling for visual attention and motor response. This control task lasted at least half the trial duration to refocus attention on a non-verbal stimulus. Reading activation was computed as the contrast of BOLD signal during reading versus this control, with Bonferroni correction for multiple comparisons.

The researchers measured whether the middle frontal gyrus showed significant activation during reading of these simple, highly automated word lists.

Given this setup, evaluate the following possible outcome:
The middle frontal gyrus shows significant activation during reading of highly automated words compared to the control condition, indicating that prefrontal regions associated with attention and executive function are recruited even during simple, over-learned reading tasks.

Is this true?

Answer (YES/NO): NO